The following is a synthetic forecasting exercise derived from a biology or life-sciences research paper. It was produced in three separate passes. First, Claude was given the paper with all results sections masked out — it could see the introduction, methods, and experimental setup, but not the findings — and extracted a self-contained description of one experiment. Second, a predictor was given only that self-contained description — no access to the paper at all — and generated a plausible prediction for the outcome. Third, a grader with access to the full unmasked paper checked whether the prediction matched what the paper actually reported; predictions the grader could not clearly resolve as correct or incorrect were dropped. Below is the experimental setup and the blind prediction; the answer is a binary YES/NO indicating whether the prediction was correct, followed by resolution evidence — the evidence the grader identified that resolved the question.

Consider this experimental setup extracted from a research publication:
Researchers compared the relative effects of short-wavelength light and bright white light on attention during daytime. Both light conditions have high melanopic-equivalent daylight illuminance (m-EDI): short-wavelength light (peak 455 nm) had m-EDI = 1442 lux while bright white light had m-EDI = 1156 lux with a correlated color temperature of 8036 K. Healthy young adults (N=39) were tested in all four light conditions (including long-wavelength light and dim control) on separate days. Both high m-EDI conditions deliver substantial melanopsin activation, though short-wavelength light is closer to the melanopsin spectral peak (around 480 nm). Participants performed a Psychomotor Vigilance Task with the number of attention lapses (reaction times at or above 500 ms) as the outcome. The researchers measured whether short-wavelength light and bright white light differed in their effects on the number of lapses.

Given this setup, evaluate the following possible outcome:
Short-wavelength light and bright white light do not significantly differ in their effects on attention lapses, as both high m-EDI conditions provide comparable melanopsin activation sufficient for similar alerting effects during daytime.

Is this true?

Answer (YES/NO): NO